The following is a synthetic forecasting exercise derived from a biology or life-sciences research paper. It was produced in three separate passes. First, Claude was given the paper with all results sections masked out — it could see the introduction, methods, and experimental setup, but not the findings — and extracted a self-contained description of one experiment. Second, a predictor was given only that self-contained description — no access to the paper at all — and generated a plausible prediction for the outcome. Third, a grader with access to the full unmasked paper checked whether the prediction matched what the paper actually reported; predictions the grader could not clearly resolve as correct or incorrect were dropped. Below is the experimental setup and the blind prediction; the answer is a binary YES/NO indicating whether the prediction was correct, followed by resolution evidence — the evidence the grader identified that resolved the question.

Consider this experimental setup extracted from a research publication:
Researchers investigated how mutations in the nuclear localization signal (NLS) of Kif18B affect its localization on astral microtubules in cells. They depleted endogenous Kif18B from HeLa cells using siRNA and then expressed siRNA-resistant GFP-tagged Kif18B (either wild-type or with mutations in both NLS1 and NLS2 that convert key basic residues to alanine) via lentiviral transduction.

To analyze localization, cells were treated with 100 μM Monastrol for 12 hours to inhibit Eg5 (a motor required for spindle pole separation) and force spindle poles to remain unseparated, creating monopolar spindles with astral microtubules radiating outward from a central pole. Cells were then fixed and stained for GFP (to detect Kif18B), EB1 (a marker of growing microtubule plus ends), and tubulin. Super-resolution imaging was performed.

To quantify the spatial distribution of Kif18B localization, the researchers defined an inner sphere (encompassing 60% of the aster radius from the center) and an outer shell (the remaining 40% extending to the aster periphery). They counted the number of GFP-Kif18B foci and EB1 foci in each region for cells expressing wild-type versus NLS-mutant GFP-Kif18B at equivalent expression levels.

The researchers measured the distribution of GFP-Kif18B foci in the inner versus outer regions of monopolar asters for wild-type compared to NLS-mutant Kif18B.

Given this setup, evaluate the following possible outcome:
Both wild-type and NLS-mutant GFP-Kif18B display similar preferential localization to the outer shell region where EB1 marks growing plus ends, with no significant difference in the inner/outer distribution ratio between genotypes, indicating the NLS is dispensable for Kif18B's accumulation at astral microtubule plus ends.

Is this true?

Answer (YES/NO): NO